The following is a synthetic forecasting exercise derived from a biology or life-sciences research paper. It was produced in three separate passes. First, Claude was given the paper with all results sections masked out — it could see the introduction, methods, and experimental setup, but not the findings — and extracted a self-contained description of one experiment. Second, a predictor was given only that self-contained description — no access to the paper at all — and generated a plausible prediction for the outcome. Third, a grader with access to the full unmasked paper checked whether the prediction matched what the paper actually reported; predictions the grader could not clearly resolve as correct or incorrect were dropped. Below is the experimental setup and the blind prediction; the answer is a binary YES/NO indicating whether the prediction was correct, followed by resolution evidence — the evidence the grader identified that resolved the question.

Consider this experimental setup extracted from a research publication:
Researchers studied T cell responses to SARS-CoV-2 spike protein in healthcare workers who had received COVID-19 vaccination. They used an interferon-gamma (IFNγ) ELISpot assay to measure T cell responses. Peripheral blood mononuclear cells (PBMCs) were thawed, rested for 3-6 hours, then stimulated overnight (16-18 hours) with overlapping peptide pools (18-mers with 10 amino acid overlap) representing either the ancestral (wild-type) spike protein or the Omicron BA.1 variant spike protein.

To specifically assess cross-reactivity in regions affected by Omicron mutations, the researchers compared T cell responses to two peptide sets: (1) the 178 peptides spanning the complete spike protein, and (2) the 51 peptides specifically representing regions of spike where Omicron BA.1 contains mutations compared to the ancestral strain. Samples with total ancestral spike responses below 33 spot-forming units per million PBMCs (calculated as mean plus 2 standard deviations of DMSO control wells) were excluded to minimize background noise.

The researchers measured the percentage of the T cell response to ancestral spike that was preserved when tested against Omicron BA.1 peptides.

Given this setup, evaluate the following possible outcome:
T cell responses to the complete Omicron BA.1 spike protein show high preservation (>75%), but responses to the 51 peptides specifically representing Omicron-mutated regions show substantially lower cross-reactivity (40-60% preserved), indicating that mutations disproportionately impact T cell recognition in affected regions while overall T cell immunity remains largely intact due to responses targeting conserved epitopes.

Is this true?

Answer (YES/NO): YES